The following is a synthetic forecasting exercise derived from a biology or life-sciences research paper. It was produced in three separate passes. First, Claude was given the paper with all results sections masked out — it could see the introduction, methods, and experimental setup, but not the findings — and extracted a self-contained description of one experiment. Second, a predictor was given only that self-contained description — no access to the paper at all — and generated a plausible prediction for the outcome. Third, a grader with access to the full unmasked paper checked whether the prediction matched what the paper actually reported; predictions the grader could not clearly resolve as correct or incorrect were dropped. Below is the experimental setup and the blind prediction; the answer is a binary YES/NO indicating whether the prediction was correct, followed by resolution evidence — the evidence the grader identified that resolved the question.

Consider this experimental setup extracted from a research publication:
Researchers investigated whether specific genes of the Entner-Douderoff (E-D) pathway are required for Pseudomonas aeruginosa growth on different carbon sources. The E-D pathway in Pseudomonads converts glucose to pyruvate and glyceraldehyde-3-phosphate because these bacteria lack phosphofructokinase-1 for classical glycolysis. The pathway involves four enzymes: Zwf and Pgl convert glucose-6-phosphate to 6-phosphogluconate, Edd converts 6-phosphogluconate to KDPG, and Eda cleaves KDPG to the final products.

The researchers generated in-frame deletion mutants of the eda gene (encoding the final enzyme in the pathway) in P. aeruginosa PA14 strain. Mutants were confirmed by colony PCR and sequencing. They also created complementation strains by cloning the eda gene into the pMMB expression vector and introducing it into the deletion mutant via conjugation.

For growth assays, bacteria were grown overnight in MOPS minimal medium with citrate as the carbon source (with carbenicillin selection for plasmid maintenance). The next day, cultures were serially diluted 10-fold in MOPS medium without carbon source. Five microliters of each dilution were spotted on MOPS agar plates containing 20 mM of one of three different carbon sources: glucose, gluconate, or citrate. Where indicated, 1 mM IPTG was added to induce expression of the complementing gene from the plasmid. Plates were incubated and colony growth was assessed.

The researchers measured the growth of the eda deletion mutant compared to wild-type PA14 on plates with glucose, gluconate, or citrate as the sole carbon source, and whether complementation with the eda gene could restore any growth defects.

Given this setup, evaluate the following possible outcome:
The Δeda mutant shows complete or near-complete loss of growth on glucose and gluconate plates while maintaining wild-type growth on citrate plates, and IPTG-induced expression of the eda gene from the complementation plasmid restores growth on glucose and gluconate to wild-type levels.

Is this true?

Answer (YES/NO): YES